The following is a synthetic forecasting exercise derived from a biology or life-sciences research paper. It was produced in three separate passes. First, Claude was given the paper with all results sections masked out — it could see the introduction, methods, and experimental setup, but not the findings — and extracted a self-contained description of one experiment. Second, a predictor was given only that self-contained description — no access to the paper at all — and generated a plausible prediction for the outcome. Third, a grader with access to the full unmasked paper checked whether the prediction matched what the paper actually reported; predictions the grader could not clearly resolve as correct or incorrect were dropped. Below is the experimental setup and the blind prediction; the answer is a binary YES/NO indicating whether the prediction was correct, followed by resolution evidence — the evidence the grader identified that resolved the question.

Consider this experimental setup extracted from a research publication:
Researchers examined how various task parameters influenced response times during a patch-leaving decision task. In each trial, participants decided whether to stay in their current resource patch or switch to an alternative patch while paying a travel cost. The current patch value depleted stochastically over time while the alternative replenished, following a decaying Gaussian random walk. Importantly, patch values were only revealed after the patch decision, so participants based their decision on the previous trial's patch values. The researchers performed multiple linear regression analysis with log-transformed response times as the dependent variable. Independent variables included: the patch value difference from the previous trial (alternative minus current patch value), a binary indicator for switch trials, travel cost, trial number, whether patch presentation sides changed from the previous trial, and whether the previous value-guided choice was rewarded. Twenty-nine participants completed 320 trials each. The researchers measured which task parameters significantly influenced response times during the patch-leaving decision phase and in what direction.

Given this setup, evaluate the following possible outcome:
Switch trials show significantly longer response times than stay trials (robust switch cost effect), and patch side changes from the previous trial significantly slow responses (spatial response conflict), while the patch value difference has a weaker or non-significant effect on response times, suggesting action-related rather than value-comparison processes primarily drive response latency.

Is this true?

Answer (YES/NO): YES